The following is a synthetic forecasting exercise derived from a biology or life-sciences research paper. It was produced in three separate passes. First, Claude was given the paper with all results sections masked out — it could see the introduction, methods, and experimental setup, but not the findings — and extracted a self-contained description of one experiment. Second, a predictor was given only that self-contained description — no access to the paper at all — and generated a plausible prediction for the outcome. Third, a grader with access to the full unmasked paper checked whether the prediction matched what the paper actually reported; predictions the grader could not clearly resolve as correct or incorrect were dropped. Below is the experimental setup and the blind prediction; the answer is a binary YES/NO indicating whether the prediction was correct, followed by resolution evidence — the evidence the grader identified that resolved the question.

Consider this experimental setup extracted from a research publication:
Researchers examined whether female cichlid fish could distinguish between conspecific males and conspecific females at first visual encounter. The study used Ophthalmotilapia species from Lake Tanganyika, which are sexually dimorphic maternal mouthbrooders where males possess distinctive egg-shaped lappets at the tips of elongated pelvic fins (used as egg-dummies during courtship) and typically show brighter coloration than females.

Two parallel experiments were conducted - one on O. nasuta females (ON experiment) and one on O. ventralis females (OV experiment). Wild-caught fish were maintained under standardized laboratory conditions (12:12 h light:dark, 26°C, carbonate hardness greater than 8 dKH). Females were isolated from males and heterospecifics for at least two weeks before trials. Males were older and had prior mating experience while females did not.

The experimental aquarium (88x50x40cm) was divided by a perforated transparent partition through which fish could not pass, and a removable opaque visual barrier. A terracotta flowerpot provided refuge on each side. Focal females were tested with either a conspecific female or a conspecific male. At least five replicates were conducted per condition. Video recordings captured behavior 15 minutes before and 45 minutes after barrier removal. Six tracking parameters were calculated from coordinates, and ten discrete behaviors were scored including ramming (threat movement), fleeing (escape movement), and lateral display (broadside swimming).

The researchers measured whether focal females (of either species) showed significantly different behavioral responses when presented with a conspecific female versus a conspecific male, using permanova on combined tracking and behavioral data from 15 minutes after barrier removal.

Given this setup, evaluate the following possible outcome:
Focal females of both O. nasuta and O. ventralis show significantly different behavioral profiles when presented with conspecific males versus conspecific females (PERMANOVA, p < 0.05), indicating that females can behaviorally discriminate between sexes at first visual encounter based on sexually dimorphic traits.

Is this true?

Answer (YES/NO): NO